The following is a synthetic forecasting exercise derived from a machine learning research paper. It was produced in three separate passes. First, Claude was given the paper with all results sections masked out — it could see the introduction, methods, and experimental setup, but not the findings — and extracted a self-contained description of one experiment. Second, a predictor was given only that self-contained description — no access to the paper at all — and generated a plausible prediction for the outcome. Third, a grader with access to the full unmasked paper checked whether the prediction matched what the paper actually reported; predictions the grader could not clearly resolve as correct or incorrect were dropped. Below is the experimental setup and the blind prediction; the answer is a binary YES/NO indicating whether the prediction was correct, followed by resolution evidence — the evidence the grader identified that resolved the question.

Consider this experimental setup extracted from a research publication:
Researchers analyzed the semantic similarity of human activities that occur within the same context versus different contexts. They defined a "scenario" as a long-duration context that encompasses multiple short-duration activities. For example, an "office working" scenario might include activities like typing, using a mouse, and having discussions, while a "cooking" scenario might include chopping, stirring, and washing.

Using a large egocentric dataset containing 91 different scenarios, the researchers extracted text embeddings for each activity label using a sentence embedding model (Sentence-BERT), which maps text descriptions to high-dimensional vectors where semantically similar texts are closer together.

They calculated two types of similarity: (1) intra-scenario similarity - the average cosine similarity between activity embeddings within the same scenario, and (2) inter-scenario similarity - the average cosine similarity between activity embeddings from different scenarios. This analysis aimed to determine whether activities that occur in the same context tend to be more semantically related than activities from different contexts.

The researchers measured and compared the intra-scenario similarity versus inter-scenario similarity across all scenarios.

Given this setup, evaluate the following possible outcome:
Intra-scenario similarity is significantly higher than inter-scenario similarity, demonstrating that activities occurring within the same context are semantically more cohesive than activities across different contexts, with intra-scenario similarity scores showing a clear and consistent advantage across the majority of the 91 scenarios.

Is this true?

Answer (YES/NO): YES